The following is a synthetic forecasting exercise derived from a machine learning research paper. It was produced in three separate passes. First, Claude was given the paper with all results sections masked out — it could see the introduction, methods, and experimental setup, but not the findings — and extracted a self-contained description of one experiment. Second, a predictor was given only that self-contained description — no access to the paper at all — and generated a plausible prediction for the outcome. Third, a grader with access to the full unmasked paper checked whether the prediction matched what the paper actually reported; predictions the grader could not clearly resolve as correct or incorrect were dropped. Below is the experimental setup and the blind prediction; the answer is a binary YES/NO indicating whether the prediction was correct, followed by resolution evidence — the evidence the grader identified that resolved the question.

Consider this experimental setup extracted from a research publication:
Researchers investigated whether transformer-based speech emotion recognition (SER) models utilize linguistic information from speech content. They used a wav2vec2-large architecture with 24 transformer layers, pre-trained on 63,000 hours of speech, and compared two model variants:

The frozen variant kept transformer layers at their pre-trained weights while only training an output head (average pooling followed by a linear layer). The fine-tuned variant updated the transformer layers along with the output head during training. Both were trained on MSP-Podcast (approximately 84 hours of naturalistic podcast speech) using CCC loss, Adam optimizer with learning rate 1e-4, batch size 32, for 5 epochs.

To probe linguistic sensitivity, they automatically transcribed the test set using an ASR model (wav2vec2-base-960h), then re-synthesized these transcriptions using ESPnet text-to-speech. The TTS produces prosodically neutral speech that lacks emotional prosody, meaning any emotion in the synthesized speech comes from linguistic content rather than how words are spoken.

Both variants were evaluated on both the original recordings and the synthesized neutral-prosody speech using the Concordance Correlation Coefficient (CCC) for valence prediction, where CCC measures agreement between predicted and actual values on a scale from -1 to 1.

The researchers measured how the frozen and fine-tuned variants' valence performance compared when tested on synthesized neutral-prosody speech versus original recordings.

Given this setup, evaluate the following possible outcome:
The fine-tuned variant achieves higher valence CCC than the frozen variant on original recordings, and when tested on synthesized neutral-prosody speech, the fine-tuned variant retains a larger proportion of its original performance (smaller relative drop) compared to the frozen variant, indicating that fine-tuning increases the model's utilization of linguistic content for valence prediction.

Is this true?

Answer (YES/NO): YES